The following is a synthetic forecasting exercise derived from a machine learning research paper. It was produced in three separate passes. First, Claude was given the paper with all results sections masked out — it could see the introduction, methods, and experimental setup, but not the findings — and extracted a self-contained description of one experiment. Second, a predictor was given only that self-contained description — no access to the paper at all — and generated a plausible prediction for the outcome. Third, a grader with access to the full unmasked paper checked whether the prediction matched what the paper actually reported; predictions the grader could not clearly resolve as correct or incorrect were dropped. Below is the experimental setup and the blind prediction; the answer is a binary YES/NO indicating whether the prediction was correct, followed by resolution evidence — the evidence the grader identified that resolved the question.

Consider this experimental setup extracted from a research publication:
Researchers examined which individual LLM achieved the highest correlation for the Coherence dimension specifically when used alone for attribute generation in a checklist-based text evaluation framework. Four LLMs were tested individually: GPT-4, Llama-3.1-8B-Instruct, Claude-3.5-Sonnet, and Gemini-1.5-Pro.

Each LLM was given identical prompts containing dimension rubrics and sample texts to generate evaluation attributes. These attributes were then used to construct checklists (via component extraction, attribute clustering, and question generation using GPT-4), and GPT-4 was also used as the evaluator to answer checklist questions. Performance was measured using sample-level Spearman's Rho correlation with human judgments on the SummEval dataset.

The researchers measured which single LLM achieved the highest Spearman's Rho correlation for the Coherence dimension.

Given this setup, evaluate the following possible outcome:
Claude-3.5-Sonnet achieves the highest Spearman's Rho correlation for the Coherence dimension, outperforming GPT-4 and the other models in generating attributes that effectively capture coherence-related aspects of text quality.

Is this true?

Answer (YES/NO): YES